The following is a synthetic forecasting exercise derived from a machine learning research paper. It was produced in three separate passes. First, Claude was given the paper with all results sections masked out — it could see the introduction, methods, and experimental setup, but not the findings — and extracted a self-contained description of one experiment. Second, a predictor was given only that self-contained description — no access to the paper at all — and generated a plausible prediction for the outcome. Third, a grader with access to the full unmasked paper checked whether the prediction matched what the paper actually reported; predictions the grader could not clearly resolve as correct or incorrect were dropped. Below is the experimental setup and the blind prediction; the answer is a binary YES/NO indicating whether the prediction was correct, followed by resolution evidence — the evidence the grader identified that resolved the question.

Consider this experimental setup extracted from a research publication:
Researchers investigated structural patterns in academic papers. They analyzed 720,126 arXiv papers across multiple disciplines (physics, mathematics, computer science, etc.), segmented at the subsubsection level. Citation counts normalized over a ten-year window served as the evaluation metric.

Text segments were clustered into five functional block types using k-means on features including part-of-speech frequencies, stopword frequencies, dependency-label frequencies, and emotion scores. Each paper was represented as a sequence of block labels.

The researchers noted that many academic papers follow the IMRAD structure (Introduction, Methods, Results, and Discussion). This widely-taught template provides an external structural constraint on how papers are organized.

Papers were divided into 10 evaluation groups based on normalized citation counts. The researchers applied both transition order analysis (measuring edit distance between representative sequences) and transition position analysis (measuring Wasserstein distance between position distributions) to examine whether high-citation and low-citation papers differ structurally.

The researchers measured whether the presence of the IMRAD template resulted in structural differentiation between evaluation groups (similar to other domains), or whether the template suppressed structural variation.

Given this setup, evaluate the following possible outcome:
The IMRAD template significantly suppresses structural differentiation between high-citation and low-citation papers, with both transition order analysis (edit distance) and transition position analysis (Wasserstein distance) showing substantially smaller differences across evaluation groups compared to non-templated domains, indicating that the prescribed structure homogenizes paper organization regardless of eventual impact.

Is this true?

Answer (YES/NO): NO